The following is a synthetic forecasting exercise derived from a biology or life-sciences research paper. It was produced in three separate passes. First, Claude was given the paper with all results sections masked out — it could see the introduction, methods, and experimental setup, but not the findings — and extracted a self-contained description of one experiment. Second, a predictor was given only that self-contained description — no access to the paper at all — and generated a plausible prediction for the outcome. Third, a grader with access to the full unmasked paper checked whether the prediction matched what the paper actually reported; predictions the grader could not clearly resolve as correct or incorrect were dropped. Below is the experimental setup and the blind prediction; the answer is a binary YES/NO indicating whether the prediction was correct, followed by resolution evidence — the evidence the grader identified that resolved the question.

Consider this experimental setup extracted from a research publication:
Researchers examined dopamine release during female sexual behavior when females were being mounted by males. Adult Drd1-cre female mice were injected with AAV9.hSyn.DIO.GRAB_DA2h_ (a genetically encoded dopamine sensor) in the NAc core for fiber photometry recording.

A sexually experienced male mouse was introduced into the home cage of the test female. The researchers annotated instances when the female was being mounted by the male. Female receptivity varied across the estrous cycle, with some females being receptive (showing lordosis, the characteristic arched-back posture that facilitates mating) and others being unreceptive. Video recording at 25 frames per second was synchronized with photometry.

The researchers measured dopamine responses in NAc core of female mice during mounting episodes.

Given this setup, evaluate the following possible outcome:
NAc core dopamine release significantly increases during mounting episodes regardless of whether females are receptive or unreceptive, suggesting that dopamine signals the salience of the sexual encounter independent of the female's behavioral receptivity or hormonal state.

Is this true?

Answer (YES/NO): NO